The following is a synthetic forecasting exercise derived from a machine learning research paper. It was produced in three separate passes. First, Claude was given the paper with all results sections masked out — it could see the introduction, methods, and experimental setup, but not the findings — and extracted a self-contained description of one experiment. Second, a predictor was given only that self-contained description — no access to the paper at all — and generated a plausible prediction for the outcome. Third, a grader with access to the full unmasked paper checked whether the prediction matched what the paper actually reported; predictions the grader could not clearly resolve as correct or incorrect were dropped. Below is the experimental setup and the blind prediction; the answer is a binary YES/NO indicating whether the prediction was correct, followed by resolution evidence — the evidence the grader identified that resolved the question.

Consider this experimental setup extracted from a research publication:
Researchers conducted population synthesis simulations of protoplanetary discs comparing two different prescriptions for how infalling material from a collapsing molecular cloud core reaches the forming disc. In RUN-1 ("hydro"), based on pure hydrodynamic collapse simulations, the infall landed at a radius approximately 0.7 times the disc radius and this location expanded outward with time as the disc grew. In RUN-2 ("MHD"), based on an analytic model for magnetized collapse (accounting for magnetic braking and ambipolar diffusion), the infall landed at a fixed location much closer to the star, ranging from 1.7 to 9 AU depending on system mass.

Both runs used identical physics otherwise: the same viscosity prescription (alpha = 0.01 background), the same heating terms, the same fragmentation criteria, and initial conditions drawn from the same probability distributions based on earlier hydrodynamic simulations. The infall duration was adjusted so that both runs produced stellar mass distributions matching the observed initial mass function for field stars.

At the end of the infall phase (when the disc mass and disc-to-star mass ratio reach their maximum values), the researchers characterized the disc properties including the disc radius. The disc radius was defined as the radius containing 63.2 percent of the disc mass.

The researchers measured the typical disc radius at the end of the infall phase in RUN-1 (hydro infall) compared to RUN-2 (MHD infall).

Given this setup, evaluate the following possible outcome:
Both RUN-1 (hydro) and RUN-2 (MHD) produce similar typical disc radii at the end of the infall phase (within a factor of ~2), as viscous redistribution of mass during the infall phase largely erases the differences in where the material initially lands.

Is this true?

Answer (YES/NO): NO